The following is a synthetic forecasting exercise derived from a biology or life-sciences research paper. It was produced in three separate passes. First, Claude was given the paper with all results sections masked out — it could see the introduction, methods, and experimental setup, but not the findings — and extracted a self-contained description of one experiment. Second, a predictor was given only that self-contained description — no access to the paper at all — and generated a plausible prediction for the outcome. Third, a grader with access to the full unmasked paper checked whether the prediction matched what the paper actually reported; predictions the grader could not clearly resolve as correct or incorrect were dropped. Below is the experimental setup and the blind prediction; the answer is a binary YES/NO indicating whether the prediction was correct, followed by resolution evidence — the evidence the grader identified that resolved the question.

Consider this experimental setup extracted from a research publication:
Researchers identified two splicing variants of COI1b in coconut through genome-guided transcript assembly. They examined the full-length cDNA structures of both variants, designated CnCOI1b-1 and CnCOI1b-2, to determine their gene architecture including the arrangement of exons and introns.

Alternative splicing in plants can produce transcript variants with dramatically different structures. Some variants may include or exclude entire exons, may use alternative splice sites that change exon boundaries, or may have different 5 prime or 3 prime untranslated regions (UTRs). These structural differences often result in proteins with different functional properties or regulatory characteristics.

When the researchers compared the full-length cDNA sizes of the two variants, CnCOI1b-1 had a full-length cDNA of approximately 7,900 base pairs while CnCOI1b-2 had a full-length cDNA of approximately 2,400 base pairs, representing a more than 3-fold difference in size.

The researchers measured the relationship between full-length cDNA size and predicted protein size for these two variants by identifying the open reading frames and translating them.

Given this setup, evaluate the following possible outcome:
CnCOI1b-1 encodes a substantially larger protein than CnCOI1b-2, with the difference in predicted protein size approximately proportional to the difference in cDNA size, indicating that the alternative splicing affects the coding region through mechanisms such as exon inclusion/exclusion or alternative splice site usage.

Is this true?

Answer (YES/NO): NO